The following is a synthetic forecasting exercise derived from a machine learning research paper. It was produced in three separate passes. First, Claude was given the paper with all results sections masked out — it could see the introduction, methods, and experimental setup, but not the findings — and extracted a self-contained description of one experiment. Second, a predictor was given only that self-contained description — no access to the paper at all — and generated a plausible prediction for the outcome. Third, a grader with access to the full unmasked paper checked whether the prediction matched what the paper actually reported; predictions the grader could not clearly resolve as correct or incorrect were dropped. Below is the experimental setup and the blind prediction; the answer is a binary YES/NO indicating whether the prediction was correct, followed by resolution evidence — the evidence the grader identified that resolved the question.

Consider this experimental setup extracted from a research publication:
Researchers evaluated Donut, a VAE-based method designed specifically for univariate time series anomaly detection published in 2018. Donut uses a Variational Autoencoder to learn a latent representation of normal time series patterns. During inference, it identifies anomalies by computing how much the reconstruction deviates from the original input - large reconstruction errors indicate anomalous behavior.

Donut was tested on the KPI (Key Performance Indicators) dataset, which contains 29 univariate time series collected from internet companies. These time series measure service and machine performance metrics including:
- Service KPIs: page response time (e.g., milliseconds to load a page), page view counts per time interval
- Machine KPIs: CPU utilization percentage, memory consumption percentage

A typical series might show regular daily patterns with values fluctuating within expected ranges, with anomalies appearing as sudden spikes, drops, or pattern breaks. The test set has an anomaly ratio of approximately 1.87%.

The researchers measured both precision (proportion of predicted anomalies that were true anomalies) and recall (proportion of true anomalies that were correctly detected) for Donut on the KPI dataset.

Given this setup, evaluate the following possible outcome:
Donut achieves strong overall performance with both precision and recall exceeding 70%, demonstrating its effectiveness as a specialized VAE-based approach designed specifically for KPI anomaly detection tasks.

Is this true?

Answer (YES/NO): NO